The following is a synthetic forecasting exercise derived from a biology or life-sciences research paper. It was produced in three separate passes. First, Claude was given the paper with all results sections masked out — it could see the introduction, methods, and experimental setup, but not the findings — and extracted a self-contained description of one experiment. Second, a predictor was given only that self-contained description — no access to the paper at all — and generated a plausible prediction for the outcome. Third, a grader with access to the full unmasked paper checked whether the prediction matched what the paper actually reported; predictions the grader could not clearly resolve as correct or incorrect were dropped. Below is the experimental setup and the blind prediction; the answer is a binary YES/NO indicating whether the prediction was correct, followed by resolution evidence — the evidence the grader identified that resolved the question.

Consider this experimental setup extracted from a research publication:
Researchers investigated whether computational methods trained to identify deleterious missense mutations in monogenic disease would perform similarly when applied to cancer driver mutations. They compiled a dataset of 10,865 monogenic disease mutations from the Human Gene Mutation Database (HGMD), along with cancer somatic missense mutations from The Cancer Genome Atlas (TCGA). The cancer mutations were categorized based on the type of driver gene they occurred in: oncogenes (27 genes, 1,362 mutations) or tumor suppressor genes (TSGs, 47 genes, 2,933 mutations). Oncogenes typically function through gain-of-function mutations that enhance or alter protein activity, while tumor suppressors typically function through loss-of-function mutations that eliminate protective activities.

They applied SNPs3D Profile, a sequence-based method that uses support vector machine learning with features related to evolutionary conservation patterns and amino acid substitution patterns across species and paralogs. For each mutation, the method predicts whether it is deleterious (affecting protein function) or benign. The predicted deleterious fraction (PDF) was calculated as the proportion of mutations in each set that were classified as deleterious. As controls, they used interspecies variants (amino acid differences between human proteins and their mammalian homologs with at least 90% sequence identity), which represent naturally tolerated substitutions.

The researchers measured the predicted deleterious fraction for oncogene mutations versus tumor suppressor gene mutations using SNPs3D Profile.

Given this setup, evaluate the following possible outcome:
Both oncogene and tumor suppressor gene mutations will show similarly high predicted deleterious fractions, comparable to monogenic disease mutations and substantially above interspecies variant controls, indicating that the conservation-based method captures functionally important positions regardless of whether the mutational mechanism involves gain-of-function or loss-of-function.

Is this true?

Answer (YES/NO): NO